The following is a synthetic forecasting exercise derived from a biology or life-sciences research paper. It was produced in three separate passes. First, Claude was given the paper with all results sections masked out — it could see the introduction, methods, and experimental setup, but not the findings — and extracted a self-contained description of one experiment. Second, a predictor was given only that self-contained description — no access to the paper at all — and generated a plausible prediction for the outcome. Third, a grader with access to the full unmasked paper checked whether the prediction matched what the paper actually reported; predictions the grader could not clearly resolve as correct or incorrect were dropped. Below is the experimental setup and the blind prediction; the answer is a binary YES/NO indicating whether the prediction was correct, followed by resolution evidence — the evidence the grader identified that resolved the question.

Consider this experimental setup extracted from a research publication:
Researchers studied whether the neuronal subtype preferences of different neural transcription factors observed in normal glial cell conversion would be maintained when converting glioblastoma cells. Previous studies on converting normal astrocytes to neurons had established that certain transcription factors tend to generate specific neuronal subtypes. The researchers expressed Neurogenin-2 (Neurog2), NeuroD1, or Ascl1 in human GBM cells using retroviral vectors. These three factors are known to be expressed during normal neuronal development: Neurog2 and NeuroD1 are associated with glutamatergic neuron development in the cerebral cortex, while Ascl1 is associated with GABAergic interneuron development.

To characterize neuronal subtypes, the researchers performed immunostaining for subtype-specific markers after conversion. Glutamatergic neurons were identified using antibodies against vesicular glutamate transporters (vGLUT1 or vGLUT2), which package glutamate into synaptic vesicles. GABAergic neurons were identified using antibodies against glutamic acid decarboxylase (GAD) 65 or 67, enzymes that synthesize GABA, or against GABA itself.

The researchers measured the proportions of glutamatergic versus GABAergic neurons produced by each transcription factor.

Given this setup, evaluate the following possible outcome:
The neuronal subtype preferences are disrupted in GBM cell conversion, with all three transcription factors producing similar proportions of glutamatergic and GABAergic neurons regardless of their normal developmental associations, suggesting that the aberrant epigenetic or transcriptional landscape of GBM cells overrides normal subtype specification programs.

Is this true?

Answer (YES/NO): NO